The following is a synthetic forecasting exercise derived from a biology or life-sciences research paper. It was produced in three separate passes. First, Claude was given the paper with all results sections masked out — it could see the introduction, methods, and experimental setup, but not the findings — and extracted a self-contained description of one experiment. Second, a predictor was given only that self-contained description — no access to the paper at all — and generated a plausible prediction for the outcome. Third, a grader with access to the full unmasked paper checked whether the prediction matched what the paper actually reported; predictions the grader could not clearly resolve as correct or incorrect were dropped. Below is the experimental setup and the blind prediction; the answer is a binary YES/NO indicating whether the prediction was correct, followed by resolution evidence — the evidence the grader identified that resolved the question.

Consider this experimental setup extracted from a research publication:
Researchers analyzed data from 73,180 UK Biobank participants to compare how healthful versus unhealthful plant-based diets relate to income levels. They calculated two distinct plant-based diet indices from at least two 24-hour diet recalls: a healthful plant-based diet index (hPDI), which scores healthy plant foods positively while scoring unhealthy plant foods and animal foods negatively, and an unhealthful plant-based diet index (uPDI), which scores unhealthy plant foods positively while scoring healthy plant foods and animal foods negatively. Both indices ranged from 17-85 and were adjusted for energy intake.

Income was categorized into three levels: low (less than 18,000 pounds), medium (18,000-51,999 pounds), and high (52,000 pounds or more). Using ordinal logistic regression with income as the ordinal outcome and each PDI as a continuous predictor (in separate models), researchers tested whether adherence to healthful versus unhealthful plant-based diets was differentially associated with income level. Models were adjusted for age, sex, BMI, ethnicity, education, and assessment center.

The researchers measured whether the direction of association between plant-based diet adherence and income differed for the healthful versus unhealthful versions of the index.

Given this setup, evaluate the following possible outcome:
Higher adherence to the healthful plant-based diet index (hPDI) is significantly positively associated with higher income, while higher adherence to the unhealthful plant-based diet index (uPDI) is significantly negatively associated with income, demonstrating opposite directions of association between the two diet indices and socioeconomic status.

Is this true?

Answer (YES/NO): NO